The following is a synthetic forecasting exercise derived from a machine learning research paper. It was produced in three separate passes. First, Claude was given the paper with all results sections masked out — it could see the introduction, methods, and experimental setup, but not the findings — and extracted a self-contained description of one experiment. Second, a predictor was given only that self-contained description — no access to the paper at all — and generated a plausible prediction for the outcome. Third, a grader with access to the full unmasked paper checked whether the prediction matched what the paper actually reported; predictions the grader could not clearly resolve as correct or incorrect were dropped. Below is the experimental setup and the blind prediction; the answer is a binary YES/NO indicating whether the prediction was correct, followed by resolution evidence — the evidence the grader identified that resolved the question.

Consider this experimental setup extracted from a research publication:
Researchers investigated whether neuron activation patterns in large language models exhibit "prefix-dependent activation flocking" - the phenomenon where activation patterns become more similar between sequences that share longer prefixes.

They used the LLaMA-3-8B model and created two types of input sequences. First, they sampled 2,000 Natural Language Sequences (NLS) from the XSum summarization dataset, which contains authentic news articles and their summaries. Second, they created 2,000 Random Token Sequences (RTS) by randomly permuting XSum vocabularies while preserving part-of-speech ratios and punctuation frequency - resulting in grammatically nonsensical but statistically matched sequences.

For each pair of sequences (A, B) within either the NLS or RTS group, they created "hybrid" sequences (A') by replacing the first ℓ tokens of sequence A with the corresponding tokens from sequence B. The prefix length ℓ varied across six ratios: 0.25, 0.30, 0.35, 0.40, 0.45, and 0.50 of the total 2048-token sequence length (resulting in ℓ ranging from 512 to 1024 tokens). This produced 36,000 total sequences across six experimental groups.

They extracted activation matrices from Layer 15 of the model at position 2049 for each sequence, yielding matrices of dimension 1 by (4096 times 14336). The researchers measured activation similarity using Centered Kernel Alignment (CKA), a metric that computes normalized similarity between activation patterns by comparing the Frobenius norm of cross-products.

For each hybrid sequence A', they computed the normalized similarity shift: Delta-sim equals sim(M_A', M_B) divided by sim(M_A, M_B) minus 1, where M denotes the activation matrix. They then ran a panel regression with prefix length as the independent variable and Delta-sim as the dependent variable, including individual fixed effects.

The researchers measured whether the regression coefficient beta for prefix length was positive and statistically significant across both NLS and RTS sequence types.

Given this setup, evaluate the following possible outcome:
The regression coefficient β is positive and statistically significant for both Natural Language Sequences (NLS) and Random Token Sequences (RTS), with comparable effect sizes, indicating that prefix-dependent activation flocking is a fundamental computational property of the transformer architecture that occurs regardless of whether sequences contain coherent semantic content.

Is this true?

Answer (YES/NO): YES